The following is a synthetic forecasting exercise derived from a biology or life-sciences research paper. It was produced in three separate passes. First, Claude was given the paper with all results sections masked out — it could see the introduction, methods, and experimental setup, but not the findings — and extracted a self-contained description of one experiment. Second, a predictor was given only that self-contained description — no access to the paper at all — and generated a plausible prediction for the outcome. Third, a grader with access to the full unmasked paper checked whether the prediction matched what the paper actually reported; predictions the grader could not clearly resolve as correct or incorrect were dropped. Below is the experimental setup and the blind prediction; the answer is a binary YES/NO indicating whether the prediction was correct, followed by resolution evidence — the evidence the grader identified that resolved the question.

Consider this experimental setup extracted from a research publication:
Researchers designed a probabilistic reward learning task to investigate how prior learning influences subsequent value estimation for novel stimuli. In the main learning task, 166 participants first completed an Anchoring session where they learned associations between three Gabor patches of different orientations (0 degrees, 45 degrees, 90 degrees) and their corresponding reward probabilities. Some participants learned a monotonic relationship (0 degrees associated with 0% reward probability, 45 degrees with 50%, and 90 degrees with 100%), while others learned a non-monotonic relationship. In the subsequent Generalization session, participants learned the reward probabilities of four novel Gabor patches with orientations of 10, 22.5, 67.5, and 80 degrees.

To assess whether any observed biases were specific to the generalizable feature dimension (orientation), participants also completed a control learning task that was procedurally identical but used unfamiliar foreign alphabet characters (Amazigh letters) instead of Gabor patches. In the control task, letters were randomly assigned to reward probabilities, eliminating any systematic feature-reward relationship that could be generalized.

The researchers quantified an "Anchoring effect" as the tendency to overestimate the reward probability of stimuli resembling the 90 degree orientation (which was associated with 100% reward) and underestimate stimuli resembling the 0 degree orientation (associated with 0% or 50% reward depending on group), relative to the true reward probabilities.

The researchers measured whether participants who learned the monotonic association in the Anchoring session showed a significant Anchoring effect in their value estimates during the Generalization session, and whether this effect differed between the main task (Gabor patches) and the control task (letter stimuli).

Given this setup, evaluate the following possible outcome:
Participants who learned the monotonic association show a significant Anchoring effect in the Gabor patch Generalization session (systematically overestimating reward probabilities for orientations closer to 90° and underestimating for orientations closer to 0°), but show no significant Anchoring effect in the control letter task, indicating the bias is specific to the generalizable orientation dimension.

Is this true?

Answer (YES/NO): YES